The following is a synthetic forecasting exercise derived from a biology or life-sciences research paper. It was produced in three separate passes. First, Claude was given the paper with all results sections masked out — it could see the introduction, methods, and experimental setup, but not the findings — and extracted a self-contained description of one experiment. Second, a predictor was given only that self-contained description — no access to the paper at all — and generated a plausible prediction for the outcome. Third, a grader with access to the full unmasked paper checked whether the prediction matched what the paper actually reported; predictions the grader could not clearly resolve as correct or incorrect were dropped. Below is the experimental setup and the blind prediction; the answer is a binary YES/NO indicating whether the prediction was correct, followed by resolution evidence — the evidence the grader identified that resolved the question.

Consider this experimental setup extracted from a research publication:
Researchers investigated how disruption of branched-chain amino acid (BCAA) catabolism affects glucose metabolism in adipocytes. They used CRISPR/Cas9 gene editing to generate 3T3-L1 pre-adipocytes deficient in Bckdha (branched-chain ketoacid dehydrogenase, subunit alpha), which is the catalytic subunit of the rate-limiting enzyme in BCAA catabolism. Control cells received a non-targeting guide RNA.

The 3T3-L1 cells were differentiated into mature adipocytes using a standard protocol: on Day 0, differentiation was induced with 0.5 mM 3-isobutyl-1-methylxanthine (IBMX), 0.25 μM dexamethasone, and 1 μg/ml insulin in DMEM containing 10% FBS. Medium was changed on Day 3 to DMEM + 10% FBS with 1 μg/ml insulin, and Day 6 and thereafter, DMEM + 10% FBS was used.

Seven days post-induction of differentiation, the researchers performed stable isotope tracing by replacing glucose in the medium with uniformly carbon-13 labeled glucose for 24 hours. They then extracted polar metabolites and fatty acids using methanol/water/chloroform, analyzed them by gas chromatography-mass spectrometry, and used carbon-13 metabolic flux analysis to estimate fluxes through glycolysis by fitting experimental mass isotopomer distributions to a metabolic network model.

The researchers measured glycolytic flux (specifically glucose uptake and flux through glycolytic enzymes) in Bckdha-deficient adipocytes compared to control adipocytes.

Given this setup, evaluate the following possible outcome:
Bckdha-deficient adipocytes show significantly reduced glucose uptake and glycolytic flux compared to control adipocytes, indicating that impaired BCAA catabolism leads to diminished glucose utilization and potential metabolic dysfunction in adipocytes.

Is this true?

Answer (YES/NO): YES